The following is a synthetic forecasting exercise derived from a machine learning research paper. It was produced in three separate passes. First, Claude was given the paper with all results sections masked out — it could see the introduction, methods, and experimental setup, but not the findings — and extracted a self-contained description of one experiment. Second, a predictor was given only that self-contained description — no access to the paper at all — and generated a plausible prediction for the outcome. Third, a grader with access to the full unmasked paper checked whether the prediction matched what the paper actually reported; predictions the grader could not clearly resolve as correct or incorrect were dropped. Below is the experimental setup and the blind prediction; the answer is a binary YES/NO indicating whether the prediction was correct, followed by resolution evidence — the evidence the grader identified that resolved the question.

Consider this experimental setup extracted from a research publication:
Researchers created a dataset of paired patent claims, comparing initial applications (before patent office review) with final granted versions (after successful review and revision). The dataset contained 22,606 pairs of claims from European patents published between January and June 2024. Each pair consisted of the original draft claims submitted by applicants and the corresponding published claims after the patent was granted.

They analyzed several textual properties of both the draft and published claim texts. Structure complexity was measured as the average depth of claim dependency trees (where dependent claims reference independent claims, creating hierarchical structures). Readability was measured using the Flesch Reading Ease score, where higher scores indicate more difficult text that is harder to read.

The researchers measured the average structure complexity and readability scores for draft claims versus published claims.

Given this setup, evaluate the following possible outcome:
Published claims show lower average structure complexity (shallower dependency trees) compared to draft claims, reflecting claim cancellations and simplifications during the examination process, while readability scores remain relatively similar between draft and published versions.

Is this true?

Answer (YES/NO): NO